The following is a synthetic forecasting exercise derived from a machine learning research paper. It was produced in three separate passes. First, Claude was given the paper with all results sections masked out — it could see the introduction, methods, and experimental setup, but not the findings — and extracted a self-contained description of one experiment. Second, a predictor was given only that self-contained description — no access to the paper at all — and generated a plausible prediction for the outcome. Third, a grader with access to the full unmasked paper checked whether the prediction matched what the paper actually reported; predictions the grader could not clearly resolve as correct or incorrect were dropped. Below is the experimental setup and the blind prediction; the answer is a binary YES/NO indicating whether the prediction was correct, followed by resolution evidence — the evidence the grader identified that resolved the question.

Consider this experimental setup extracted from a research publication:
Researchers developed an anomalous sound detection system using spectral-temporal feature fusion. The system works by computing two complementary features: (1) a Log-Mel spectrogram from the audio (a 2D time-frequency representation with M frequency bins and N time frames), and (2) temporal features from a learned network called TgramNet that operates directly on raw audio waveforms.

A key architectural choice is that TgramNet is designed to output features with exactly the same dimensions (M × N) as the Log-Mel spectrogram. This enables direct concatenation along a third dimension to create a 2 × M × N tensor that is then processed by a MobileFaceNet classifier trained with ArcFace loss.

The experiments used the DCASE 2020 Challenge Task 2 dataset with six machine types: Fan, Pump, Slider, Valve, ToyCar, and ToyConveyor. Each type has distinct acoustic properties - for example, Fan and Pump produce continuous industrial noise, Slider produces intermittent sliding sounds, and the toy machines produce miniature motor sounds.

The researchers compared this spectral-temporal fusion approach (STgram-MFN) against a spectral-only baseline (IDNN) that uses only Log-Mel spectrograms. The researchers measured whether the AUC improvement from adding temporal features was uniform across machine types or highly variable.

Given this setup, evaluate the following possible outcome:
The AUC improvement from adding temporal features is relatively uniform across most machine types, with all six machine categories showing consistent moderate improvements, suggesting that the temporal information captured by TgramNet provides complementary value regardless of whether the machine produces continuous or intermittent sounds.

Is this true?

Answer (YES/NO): NO